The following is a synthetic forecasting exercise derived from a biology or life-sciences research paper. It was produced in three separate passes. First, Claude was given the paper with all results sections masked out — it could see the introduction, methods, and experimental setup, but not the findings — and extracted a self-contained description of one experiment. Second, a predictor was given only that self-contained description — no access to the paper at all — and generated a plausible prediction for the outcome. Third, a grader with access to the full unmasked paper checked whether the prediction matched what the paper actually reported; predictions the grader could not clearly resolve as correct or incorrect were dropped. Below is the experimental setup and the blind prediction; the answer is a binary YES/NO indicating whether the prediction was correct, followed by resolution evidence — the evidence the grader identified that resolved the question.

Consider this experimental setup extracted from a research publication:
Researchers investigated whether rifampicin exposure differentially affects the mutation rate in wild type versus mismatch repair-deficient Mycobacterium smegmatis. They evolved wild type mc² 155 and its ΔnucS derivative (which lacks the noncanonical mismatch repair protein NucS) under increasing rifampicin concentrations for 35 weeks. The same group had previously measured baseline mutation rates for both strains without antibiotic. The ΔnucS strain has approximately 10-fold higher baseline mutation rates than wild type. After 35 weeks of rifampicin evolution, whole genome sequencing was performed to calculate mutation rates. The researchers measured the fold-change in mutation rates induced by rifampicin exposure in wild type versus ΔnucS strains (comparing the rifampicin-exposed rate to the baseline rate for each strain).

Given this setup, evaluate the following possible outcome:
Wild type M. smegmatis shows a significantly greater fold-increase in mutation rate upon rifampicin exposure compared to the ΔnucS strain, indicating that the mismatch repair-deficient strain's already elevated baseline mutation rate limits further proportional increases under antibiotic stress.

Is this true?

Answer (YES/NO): YES